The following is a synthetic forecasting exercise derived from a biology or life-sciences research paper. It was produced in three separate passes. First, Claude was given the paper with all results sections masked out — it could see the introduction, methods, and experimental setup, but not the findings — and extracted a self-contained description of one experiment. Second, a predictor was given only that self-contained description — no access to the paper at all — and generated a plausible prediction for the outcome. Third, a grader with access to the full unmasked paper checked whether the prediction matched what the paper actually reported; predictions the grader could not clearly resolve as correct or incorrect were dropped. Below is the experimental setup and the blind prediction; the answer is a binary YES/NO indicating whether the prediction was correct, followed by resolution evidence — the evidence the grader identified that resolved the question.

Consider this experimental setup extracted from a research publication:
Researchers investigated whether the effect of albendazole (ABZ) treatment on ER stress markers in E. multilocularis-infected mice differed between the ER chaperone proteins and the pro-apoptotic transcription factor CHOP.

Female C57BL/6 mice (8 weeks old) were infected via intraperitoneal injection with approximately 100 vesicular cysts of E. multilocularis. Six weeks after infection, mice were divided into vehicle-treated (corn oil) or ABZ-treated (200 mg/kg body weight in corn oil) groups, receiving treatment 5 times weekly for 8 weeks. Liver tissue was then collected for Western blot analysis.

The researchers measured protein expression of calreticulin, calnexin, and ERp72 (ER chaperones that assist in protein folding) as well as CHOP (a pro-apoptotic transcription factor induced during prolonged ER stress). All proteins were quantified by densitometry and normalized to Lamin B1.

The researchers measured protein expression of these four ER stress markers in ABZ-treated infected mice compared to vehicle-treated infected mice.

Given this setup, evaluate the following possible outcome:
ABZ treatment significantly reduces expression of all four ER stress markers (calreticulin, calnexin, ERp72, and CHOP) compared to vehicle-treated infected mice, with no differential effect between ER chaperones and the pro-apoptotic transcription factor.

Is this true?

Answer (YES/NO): NO